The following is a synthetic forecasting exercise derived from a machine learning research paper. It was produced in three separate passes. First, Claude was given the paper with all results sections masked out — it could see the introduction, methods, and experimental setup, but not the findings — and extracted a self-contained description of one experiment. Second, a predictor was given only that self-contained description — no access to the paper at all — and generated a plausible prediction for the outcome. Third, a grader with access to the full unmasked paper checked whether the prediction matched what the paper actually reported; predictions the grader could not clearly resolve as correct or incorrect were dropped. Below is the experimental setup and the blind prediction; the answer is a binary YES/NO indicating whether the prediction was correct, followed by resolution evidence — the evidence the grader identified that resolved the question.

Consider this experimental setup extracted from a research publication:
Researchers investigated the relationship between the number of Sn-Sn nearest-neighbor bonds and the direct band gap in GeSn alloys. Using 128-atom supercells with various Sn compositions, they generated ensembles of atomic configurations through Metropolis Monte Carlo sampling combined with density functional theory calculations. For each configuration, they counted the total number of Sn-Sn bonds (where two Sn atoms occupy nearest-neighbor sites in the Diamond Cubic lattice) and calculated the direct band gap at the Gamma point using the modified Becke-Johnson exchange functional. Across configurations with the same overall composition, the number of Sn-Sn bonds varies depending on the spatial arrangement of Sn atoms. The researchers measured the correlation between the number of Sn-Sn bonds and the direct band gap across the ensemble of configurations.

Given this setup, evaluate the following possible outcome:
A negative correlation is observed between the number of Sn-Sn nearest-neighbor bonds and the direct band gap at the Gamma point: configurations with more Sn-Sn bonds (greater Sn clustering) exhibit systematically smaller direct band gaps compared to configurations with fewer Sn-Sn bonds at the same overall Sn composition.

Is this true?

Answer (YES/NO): YES